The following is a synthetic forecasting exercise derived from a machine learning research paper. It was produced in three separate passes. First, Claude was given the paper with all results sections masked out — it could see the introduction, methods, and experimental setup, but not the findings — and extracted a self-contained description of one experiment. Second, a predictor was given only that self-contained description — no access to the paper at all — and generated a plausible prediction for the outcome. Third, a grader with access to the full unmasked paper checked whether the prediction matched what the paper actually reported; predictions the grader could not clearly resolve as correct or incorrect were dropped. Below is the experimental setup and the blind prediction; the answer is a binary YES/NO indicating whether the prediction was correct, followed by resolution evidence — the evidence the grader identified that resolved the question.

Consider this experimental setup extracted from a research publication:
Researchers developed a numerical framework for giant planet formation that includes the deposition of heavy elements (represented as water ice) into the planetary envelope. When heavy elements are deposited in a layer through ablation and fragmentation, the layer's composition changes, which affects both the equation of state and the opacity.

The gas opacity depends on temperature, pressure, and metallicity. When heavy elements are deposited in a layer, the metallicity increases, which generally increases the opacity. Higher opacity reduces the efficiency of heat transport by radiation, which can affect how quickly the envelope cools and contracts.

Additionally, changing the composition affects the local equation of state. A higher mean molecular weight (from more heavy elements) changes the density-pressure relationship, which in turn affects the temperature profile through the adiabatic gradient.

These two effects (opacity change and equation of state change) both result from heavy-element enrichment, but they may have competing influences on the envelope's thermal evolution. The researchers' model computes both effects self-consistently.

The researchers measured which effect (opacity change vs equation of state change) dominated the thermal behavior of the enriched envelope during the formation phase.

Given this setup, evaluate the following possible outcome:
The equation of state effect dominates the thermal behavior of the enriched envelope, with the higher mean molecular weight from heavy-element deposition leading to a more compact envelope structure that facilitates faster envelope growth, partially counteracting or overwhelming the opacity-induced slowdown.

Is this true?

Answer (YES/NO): YES